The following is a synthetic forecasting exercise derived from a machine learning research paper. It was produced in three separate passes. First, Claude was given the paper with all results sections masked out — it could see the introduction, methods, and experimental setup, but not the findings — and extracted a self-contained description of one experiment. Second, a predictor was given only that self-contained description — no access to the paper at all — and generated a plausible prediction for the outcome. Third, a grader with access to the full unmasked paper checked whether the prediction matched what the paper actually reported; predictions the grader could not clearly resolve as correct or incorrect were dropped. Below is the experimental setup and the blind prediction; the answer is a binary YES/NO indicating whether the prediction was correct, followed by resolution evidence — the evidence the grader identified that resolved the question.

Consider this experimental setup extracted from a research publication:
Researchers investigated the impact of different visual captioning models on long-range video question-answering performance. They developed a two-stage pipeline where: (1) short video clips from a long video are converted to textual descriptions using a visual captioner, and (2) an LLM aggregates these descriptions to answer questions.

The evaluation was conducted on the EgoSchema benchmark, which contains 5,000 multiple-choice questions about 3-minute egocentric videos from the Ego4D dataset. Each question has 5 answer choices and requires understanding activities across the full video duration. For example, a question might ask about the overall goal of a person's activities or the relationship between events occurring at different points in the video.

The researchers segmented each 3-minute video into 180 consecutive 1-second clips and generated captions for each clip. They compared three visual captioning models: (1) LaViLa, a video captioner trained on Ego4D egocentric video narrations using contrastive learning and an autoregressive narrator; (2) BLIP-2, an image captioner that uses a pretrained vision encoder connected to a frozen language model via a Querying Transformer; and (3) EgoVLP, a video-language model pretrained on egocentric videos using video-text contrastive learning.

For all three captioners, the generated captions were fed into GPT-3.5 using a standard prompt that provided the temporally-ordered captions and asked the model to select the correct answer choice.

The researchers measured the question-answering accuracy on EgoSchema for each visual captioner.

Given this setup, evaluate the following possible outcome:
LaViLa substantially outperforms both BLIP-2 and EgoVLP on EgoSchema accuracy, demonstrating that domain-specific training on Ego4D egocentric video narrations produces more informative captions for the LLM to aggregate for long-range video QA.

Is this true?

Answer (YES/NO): NO